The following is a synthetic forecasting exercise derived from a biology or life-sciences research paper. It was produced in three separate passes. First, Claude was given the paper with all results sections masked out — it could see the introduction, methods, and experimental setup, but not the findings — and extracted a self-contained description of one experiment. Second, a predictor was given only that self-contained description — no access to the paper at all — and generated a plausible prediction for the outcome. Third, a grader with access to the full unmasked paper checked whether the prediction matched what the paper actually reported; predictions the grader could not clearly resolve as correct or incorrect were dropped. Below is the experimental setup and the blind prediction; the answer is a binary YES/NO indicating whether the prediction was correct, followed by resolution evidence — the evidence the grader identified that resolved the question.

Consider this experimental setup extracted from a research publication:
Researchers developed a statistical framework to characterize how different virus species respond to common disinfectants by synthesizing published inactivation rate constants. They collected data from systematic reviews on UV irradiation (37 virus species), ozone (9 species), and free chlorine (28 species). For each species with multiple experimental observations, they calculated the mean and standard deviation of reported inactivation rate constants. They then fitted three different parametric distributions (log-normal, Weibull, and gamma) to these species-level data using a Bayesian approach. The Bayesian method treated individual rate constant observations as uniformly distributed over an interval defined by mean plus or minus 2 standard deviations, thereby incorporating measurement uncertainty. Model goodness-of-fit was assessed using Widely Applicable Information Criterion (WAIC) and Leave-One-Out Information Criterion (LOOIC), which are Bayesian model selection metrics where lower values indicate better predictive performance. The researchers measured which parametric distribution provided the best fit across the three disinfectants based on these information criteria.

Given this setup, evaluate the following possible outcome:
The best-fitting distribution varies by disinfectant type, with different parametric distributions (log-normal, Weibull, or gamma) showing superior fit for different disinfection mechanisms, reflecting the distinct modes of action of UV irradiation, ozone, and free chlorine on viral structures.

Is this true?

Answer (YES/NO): NO